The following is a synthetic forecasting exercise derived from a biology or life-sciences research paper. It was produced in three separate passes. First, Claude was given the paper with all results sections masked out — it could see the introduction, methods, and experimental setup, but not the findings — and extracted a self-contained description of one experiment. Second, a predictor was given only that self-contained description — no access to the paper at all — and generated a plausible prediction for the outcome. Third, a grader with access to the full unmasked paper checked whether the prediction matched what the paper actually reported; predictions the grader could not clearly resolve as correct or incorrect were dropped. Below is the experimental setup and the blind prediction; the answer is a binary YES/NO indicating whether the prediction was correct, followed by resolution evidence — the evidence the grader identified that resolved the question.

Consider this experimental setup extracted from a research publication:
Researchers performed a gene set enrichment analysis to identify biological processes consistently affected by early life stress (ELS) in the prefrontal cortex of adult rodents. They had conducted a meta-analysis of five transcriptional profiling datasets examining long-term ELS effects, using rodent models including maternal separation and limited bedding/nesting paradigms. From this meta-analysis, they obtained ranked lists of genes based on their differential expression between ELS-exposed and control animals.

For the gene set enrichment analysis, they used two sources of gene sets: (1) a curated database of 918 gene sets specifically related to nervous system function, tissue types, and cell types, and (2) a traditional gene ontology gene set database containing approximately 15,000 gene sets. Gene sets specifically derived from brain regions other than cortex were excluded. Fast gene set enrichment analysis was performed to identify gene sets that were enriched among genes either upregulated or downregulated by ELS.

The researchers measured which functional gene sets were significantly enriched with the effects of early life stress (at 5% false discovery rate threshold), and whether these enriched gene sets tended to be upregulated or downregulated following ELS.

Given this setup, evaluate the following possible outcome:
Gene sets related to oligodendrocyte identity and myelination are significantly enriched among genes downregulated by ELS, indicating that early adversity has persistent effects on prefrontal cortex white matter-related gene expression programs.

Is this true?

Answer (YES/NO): YES